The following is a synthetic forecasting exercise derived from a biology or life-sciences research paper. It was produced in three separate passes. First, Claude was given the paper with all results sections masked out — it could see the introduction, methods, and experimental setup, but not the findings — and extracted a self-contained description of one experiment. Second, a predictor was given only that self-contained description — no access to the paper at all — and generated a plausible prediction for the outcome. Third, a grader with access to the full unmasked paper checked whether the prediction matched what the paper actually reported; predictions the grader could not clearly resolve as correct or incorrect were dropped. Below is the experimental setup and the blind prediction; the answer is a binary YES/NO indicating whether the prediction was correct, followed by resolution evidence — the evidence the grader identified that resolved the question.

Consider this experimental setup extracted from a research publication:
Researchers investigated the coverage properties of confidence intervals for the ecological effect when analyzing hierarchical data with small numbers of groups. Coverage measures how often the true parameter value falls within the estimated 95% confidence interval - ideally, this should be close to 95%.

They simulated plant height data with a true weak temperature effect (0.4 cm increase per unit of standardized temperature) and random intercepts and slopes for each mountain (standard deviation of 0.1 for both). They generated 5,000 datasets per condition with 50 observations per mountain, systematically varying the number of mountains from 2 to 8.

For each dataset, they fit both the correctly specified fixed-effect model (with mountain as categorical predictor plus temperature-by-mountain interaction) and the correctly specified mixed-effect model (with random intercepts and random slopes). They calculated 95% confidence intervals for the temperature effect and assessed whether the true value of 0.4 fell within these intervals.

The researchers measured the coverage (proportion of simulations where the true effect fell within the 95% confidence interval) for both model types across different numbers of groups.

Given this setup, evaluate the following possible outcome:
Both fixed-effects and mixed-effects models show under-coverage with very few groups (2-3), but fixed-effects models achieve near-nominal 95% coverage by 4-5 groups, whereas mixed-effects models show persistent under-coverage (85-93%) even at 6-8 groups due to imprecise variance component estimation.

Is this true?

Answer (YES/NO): NO